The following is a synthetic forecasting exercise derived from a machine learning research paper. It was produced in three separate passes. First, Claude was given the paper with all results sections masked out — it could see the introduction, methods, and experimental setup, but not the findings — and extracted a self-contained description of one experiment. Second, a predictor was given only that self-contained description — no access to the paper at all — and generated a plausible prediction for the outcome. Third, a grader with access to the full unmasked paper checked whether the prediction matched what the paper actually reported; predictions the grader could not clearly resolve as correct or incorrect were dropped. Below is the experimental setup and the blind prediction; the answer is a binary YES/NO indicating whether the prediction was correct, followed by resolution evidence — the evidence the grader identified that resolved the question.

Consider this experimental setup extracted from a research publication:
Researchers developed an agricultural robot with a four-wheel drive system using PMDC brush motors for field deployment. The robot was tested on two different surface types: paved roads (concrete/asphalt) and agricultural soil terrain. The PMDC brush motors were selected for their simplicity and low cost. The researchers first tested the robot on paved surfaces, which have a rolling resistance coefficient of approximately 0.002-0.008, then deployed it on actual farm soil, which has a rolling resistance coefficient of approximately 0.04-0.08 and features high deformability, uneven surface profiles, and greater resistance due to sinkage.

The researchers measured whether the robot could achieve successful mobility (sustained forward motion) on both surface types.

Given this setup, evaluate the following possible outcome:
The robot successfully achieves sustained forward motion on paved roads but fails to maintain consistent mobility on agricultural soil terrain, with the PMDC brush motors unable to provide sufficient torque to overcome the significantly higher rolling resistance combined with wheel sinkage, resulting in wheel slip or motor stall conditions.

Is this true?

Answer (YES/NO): YES